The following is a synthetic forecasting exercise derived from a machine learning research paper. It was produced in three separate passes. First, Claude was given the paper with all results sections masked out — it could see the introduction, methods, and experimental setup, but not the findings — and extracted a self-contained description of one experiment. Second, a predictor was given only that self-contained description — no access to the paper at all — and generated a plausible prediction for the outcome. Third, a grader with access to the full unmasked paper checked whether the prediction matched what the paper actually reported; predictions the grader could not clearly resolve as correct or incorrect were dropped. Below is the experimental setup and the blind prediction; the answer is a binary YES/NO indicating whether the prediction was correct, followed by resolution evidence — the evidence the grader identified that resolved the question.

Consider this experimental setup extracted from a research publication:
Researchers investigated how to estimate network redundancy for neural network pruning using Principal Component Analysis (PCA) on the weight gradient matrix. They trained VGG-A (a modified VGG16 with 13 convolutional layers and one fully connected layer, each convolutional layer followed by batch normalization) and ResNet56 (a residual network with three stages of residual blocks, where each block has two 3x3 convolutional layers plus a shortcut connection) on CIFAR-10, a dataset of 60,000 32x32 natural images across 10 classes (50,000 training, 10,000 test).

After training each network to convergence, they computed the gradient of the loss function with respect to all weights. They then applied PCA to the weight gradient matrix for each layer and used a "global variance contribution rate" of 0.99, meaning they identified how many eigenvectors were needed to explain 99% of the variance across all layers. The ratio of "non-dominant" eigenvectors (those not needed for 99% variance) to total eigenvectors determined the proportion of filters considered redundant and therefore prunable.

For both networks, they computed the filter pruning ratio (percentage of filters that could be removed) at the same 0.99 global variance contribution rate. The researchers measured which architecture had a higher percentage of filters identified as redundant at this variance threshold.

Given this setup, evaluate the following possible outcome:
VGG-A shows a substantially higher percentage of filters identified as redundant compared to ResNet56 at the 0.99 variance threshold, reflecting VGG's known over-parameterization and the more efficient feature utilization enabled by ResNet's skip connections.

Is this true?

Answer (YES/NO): YES